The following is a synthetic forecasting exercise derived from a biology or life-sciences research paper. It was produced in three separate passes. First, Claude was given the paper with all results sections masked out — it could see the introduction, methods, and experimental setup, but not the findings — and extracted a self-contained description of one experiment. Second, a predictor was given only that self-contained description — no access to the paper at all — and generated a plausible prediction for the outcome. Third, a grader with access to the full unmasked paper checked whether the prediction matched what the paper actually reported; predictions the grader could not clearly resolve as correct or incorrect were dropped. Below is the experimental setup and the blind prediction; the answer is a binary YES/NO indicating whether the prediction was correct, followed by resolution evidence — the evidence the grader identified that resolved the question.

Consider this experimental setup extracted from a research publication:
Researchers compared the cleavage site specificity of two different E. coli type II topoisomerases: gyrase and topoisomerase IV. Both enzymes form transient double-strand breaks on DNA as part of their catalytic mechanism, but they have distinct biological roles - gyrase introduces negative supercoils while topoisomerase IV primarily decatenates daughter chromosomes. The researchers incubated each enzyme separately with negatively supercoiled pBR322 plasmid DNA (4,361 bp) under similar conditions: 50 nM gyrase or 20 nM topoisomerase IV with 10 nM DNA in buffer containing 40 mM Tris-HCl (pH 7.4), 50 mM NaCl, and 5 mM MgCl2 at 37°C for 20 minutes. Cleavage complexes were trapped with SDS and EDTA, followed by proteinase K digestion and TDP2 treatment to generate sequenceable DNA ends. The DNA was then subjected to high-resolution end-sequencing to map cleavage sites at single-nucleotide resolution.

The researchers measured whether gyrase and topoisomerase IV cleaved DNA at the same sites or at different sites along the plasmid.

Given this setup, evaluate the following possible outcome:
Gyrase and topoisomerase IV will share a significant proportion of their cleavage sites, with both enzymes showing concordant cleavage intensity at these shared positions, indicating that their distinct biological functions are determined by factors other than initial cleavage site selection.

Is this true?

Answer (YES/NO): NO